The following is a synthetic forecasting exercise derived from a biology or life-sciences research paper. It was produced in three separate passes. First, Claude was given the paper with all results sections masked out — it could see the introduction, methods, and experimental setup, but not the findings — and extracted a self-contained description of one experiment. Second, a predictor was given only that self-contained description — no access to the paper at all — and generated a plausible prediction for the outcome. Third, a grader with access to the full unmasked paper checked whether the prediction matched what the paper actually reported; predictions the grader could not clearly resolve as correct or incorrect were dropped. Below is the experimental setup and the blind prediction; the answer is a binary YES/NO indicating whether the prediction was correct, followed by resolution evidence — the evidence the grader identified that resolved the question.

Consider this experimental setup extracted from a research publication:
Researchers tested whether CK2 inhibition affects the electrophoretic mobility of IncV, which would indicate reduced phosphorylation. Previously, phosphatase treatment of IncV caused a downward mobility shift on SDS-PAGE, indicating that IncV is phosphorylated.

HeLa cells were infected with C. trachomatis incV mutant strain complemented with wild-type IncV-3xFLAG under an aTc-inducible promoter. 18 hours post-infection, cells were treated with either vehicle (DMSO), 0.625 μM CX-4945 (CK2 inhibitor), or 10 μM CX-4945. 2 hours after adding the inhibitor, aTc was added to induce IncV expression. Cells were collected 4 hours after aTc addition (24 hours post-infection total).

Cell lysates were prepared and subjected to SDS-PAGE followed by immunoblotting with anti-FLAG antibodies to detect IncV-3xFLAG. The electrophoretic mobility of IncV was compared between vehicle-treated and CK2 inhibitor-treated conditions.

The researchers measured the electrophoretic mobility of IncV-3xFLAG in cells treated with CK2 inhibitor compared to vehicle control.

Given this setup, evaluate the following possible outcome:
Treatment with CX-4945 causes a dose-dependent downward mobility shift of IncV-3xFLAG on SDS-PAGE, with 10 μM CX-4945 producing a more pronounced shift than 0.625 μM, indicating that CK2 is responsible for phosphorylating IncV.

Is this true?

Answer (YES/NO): YES